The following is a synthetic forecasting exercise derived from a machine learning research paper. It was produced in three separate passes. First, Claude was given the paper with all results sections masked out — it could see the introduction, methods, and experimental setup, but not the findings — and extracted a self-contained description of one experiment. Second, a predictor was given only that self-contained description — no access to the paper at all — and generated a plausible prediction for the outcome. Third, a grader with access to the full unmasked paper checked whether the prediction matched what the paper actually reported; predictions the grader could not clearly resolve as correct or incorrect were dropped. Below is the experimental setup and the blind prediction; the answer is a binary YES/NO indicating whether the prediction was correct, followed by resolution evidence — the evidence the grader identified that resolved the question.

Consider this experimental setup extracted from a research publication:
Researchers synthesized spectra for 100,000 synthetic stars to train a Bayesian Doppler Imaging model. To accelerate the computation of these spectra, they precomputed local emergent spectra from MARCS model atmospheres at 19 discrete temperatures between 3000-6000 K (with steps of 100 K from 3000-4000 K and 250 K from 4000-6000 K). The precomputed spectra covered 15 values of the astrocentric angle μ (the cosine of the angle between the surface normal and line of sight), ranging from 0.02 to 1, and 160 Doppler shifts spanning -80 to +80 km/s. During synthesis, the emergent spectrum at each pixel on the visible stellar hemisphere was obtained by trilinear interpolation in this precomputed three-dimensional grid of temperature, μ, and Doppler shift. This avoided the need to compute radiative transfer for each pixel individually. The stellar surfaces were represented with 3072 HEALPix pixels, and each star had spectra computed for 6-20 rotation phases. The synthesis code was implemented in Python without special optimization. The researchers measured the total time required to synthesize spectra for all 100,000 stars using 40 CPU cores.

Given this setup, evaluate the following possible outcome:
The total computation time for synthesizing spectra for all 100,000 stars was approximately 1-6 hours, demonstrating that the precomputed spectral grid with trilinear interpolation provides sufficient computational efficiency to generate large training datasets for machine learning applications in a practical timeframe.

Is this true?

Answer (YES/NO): YES